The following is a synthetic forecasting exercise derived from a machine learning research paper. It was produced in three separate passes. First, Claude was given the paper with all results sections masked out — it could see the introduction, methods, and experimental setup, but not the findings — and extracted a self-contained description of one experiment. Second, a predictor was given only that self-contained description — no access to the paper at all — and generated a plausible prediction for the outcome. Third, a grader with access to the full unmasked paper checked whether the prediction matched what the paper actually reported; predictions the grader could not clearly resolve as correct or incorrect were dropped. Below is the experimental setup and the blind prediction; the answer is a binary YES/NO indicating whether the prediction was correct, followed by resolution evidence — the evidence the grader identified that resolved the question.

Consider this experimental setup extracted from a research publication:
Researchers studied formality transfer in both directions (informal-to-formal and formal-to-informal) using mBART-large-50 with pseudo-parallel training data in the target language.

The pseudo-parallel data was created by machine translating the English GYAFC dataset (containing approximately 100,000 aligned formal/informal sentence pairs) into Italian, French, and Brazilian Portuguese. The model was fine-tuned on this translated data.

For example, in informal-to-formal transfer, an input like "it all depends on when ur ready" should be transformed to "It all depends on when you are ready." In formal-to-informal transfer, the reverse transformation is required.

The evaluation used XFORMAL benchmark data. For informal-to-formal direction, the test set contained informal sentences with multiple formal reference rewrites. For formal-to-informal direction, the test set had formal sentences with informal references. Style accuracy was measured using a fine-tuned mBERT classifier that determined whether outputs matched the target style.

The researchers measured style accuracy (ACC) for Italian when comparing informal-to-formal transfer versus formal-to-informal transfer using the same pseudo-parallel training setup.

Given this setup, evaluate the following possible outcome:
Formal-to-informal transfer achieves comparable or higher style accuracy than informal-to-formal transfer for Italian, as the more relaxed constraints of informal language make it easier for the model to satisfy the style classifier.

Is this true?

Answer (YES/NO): NO